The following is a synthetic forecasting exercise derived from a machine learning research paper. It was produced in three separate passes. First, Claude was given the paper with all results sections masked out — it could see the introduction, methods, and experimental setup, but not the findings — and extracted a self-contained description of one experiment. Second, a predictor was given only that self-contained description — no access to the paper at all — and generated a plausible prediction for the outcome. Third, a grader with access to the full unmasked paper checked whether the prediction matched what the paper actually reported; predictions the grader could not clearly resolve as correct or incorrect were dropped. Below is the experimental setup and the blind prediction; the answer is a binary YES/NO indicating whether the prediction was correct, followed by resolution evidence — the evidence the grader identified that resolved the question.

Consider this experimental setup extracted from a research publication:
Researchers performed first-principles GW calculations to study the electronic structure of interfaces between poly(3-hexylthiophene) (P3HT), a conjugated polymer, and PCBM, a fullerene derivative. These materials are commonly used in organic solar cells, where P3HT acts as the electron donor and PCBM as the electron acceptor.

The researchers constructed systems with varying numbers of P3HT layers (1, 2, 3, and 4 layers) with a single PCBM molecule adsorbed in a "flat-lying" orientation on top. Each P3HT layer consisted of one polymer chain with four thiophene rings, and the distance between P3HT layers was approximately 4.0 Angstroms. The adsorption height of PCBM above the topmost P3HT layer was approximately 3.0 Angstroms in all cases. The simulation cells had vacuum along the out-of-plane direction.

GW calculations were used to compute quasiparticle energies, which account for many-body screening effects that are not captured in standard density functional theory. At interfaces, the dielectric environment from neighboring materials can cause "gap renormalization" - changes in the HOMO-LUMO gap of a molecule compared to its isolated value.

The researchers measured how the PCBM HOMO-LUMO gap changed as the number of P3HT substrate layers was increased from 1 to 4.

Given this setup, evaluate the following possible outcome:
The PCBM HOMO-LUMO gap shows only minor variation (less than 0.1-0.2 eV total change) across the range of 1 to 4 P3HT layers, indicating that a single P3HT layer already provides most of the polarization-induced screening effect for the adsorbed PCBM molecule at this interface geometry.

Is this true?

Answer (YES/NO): NO